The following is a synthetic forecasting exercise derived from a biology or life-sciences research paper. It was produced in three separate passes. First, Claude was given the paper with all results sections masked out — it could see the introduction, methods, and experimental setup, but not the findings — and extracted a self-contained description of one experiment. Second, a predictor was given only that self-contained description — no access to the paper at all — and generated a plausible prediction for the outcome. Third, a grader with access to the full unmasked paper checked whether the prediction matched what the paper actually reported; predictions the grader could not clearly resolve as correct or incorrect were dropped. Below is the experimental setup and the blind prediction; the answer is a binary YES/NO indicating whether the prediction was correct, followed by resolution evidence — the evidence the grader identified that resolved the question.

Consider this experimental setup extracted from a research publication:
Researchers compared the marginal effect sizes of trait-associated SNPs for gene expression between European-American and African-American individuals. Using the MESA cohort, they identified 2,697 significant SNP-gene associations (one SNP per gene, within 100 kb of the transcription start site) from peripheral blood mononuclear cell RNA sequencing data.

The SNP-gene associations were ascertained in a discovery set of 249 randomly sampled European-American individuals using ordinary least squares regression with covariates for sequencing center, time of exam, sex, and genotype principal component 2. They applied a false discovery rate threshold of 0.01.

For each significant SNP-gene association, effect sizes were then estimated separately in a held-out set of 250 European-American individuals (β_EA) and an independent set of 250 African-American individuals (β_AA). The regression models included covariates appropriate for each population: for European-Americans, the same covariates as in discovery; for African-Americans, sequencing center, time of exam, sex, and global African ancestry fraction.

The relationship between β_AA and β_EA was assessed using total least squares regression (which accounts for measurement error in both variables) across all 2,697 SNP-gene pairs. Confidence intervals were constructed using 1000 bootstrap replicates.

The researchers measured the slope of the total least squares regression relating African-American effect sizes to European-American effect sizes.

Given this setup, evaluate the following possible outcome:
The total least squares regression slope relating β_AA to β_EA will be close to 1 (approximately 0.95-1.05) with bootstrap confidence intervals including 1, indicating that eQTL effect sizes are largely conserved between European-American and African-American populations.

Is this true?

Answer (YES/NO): NO